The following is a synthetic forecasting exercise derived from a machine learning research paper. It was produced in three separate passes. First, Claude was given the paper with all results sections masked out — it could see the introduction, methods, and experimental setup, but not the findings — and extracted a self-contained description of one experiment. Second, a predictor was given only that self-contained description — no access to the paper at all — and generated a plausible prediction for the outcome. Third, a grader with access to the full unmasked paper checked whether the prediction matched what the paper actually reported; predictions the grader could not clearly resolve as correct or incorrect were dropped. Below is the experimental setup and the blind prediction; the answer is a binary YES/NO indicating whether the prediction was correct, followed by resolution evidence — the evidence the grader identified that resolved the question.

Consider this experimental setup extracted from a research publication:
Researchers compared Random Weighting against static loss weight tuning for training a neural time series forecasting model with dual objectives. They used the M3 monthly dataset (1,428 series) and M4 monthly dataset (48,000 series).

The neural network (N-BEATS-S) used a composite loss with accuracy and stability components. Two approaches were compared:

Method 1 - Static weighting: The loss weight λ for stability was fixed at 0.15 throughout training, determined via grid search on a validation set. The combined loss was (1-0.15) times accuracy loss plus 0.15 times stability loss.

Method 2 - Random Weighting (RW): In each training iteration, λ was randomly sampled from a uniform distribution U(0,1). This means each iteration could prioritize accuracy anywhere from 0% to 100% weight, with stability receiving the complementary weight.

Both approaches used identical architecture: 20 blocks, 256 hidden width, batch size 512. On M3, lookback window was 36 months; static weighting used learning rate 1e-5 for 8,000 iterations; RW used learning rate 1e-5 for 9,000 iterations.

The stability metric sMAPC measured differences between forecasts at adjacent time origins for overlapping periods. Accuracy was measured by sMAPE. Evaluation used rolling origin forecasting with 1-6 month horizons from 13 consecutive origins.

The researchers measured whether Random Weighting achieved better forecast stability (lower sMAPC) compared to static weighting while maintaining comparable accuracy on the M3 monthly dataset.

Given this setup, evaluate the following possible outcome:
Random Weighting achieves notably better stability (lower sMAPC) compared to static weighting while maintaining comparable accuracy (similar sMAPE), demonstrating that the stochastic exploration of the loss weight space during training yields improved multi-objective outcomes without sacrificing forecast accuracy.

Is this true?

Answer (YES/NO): NO